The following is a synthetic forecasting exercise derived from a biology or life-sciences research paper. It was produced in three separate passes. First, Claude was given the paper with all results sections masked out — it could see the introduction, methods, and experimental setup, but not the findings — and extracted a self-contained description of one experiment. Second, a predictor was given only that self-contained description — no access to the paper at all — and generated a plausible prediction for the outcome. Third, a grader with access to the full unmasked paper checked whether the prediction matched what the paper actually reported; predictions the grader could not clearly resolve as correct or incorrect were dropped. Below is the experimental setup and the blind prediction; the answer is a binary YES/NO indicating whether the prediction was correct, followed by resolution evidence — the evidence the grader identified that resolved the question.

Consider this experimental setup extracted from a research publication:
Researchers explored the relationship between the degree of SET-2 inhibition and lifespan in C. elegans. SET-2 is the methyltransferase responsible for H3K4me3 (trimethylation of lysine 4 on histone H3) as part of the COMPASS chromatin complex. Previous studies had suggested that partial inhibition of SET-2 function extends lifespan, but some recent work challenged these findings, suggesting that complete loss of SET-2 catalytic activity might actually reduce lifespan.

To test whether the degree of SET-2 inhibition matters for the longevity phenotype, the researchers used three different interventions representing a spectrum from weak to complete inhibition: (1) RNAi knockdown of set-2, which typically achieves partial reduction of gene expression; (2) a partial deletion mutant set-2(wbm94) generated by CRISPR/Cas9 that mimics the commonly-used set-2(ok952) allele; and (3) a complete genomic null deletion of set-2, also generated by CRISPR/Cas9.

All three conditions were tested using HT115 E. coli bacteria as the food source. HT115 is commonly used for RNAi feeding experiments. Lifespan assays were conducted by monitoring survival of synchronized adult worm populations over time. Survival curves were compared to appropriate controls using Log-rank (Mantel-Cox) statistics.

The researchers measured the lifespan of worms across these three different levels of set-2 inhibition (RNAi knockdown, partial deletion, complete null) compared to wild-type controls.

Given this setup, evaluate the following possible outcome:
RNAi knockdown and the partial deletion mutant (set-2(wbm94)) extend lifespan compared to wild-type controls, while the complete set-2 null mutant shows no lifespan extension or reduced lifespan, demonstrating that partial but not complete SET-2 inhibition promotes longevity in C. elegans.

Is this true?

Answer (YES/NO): NO